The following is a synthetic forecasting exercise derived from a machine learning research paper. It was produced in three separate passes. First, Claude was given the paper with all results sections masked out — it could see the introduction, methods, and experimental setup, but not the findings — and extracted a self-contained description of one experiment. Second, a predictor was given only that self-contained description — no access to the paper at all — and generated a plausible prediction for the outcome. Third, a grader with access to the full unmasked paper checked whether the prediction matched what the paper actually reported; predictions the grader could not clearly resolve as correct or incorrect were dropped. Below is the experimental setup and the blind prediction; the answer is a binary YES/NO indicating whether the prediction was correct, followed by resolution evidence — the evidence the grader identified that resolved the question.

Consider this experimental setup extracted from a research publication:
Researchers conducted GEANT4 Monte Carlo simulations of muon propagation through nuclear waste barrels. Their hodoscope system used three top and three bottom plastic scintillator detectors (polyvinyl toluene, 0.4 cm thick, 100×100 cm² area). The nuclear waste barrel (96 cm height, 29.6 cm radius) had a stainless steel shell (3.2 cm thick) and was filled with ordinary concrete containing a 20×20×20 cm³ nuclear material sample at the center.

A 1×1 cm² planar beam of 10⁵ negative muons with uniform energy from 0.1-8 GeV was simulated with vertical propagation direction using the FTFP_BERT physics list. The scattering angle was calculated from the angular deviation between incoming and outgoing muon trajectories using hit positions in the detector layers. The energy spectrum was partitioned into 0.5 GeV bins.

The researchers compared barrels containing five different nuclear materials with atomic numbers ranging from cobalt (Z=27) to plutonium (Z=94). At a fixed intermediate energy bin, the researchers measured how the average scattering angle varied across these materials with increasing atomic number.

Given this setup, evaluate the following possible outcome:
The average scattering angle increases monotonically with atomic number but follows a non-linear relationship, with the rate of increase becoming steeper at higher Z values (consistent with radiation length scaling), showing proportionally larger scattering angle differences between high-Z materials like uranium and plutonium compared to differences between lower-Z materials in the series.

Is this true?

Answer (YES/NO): NO